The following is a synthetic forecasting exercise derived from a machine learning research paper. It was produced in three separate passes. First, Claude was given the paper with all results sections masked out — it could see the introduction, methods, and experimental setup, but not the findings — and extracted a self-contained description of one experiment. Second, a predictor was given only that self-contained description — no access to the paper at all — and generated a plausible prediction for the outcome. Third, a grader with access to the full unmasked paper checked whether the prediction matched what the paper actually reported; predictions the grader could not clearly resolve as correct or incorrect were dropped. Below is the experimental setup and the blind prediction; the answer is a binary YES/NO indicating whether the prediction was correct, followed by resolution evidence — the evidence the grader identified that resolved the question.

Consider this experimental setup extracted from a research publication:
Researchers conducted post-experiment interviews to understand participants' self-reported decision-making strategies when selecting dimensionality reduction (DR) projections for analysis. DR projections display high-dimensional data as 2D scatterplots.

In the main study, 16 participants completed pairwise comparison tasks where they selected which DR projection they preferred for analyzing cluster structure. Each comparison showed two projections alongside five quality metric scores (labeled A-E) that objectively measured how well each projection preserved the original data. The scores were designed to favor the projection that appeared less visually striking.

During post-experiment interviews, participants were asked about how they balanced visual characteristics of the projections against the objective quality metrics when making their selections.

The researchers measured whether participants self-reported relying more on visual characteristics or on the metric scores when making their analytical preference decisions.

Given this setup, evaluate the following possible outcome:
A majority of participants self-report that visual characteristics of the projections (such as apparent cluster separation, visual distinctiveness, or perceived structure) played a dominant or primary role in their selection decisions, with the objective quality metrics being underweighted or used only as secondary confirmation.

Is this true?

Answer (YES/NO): YES